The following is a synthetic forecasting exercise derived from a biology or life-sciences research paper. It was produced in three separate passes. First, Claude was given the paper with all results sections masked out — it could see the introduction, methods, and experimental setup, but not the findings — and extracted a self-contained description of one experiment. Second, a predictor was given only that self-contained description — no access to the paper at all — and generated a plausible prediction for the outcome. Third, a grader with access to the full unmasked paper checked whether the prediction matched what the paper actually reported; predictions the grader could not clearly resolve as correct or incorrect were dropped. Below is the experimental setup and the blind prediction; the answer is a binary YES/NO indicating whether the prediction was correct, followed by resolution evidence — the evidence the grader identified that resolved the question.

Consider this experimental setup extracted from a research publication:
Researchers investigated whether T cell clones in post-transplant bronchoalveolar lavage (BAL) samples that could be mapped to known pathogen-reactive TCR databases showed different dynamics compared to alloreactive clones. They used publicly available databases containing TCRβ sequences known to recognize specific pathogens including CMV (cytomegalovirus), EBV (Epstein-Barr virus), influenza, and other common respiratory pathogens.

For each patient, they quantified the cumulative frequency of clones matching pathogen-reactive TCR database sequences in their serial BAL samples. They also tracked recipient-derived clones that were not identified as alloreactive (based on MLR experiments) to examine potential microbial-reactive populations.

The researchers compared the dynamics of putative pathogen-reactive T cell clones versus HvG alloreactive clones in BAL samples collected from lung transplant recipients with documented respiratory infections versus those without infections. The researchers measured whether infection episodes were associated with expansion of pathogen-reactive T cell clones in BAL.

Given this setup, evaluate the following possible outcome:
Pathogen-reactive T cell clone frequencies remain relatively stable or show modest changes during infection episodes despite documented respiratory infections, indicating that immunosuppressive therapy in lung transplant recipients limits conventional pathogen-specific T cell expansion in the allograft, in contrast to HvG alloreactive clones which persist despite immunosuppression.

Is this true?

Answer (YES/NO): NO